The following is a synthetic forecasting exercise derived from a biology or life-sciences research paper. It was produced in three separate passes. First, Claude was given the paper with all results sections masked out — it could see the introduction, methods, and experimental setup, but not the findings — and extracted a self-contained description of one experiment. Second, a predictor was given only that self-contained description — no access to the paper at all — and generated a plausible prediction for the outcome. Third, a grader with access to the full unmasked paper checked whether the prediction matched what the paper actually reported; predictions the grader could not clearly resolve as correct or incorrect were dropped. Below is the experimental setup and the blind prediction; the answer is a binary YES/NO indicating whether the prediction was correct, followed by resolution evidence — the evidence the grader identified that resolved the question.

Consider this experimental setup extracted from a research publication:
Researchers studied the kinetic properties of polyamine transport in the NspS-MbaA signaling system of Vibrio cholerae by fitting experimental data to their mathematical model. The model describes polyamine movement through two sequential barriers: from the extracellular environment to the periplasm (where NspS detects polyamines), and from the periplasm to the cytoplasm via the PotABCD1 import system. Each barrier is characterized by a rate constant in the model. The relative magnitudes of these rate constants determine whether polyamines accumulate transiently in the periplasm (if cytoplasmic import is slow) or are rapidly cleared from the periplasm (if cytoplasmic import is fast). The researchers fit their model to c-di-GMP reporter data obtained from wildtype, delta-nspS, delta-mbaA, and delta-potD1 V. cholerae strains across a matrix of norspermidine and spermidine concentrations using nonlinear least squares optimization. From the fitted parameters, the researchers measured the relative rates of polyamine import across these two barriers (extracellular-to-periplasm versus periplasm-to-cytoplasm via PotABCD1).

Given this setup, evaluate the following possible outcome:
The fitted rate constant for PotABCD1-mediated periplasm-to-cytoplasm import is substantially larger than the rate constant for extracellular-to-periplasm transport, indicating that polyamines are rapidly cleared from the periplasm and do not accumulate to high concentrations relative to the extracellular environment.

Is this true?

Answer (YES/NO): YES